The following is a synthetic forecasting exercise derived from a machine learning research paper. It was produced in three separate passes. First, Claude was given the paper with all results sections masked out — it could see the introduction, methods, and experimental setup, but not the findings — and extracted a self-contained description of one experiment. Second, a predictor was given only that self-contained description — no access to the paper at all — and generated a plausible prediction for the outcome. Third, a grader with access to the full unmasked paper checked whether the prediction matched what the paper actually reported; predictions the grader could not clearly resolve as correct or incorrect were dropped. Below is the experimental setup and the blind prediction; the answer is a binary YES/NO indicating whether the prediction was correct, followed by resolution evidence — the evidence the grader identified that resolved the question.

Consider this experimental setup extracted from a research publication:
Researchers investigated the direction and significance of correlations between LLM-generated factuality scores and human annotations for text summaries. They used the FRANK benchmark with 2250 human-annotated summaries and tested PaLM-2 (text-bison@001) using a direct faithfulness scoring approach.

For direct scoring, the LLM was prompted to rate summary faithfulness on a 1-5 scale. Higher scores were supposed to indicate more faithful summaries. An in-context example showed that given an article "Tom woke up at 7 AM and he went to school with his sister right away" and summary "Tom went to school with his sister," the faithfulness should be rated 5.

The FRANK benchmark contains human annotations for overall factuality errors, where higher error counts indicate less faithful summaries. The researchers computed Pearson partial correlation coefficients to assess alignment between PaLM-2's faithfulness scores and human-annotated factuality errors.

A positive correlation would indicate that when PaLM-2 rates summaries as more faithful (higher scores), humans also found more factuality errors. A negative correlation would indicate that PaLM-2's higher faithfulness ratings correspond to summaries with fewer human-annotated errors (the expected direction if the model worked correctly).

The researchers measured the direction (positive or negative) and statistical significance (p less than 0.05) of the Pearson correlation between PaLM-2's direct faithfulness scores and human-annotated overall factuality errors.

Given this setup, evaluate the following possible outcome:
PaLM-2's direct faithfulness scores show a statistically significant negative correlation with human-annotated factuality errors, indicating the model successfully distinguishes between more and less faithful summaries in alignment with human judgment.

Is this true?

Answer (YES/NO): NO